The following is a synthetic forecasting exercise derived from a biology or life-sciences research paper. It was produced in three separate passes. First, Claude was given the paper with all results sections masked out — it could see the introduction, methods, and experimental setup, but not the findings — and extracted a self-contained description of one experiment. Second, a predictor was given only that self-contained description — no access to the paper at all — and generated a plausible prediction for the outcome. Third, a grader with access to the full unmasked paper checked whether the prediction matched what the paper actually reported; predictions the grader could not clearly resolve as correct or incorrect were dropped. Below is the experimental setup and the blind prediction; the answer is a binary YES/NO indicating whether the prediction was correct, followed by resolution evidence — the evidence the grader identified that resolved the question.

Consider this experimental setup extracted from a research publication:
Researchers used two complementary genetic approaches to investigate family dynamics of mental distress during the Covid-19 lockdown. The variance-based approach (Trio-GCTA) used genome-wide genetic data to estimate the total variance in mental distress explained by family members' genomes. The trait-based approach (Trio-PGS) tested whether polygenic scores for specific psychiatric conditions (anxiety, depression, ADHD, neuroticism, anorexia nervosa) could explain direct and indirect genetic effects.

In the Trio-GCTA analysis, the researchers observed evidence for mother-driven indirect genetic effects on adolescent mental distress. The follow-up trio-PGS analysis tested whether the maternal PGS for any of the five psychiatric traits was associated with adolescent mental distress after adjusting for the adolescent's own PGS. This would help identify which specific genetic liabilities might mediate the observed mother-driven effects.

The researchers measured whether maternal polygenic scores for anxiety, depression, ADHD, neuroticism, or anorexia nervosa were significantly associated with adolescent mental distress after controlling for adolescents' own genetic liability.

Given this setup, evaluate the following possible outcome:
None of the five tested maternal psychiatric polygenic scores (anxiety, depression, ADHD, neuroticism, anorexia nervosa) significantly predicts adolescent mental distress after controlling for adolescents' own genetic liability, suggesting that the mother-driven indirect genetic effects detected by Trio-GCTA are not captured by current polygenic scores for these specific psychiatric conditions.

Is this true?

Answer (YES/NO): YES